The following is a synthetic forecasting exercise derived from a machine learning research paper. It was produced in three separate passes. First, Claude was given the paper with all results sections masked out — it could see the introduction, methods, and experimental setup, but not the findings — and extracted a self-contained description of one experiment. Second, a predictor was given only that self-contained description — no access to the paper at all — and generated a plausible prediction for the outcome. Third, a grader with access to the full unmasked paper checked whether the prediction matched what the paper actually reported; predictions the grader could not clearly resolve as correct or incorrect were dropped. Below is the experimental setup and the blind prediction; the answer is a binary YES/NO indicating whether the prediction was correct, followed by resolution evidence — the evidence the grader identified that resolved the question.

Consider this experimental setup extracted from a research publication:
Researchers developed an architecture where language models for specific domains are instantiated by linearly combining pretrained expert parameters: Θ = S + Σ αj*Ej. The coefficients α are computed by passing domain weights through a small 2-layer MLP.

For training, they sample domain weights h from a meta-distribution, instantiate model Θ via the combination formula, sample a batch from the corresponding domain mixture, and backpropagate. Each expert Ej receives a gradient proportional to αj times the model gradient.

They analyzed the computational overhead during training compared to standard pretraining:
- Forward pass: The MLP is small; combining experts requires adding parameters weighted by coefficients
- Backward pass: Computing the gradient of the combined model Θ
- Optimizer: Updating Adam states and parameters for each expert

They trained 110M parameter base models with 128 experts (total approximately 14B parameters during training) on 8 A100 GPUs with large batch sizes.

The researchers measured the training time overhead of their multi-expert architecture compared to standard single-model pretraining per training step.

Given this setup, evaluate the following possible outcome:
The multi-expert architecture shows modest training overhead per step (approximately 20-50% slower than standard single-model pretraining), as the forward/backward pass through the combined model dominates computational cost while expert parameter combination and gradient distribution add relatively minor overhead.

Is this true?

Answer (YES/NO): YES